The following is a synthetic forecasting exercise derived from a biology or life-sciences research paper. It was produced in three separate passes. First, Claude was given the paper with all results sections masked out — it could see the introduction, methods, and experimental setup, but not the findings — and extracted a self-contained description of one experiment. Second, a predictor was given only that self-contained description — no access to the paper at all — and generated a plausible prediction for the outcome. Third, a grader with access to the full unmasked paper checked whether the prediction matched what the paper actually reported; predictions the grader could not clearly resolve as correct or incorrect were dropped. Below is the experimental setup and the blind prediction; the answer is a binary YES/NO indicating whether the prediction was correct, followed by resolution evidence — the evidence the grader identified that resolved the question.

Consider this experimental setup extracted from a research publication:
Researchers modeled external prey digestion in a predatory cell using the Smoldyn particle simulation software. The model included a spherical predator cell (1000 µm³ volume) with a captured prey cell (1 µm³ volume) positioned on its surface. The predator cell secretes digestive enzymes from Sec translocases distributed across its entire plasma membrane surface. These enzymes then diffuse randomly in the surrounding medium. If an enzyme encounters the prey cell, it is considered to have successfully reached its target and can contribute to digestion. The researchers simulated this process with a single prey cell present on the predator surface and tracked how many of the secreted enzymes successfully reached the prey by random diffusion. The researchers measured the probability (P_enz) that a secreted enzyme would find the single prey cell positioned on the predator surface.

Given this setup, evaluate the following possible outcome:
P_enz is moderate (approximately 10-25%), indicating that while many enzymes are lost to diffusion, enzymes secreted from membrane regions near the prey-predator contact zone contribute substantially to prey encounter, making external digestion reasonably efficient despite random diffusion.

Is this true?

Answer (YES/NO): NO